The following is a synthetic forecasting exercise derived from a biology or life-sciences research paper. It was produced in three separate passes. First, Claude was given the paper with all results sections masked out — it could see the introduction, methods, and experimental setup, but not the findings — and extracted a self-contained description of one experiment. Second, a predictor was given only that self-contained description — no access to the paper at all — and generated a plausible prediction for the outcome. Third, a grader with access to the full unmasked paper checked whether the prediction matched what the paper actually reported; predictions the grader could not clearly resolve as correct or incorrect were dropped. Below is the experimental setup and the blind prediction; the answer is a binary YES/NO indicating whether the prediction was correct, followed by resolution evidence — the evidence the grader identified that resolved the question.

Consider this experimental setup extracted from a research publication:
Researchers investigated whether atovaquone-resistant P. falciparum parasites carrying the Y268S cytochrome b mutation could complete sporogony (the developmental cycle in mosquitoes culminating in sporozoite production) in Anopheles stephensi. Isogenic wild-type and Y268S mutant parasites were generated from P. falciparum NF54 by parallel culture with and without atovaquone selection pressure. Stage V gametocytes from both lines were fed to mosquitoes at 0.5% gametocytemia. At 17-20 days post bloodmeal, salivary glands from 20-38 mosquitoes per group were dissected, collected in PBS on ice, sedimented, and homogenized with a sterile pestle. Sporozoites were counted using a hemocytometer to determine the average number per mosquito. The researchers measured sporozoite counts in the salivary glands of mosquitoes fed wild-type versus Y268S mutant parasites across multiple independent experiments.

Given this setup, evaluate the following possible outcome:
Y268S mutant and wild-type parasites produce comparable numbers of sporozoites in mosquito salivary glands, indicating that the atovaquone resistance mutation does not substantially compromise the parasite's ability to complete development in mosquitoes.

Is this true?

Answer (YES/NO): NO